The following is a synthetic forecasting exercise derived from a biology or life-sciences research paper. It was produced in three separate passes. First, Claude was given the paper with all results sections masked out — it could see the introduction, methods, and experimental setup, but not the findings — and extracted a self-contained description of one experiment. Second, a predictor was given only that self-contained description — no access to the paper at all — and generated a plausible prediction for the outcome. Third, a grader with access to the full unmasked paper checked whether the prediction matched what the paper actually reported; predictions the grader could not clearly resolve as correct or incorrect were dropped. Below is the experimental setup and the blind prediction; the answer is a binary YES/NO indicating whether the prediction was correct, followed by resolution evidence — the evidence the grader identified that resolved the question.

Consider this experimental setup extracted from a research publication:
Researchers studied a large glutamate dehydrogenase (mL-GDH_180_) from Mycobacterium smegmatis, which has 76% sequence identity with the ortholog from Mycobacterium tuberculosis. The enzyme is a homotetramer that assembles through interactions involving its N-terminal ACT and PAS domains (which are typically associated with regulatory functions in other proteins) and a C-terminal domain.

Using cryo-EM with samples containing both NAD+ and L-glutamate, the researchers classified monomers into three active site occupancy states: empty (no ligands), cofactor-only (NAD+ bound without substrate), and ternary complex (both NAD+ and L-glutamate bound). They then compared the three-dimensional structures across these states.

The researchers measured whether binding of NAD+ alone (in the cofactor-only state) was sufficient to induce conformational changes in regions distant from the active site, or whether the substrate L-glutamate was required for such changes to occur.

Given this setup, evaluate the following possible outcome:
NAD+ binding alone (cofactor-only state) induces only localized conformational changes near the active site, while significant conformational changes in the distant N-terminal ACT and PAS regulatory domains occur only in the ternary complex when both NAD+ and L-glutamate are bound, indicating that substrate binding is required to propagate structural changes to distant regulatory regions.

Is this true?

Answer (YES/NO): NO